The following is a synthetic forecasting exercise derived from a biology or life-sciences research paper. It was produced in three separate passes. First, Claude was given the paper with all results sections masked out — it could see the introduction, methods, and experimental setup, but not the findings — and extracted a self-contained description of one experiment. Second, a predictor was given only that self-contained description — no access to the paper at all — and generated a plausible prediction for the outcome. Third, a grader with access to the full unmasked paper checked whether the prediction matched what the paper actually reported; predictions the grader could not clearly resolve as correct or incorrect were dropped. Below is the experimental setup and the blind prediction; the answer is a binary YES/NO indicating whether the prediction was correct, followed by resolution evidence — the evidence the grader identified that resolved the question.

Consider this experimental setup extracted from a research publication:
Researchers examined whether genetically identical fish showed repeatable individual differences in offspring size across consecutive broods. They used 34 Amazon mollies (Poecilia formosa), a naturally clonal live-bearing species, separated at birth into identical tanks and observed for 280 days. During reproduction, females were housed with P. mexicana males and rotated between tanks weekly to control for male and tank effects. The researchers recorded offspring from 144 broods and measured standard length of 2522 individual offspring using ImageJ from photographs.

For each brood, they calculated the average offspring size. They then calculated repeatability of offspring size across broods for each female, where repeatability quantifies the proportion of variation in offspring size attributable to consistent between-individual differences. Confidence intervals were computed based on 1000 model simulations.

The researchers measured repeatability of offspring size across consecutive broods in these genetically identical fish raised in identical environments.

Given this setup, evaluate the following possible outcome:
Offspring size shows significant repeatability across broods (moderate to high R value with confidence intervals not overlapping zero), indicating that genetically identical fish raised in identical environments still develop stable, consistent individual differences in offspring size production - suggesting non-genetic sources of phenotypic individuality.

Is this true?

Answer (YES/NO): YES